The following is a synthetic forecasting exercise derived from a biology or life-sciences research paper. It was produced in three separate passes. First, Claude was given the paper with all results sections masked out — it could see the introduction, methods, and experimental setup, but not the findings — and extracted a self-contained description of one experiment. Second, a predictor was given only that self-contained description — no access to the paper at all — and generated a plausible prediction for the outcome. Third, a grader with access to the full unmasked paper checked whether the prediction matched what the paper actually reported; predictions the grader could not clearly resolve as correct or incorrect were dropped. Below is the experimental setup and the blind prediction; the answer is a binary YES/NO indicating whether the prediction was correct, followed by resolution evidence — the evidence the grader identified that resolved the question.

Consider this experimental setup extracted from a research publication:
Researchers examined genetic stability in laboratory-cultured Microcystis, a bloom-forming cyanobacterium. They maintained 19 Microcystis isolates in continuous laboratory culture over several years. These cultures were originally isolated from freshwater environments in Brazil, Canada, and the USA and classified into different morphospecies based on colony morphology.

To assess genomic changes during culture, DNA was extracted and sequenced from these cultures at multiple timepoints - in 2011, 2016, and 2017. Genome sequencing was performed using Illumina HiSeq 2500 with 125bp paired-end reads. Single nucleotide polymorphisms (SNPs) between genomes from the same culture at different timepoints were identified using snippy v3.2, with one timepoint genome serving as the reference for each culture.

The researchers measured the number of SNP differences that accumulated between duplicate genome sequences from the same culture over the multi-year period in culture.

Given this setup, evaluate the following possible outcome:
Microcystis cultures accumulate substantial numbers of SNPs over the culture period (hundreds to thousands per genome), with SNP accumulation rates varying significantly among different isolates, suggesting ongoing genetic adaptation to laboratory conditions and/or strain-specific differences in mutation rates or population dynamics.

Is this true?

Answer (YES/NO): NO